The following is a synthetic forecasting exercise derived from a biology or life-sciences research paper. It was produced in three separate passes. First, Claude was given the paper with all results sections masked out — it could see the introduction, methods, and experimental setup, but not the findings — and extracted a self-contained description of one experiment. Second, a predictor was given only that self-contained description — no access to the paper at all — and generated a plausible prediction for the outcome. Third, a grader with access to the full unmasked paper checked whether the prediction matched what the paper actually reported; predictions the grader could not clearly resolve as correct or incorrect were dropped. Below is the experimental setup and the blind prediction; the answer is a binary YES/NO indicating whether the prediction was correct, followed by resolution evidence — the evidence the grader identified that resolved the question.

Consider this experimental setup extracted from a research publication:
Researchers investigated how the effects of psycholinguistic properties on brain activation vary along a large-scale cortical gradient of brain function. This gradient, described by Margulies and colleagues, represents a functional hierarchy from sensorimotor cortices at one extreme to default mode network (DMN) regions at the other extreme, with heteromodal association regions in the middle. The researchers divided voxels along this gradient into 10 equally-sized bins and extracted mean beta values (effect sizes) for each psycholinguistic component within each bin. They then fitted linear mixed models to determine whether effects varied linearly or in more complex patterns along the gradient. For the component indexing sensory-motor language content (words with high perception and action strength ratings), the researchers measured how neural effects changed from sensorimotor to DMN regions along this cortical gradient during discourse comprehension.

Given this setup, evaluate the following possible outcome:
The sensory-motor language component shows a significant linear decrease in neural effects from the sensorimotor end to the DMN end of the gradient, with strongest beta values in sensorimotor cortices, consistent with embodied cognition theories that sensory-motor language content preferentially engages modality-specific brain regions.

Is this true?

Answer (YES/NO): NO